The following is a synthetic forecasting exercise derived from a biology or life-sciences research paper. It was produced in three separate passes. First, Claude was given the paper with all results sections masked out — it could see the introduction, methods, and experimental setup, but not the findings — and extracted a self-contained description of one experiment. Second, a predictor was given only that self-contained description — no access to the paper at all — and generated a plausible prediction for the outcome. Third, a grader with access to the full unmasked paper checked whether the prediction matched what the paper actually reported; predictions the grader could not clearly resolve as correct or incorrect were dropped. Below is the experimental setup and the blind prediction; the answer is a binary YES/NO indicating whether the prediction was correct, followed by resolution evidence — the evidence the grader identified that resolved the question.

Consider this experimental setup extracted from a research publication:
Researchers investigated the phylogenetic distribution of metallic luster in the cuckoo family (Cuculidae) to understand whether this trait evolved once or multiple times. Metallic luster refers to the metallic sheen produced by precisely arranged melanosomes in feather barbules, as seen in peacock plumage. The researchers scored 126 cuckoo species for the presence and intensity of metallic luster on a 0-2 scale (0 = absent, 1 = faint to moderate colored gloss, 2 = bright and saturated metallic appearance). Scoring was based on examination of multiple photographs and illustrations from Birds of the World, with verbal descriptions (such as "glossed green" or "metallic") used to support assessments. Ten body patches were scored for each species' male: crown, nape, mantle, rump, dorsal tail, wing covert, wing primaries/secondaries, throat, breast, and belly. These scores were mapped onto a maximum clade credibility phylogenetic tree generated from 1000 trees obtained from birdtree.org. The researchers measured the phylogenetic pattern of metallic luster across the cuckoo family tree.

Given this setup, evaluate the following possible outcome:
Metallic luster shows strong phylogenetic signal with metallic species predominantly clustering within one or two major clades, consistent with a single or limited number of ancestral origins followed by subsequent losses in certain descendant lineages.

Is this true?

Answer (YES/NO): NO